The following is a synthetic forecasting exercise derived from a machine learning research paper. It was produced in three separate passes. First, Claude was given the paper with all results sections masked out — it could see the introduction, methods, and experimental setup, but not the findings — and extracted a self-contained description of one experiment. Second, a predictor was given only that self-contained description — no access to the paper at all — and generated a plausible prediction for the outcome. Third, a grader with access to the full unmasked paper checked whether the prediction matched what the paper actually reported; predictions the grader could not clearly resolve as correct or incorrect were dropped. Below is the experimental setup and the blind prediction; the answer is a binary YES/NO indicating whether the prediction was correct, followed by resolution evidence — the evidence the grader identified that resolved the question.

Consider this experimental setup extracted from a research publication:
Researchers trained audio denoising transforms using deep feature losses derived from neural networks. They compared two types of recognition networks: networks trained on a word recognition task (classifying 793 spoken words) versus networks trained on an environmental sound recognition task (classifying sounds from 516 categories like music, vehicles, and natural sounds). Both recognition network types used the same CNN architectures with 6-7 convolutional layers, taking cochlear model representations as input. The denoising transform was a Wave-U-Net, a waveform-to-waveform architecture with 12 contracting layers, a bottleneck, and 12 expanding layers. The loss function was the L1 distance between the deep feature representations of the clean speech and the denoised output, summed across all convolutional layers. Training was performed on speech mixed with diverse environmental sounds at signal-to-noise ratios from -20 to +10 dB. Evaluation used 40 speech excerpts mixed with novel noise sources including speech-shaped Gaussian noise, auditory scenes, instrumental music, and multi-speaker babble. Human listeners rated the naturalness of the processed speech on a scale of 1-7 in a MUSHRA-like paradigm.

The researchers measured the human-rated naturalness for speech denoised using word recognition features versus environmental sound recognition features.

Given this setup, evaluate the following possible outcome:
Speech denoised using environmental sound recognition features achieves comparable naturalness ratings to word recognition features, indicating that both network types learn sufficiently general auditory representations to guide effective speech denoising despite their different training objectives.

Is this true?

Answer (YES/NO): NO